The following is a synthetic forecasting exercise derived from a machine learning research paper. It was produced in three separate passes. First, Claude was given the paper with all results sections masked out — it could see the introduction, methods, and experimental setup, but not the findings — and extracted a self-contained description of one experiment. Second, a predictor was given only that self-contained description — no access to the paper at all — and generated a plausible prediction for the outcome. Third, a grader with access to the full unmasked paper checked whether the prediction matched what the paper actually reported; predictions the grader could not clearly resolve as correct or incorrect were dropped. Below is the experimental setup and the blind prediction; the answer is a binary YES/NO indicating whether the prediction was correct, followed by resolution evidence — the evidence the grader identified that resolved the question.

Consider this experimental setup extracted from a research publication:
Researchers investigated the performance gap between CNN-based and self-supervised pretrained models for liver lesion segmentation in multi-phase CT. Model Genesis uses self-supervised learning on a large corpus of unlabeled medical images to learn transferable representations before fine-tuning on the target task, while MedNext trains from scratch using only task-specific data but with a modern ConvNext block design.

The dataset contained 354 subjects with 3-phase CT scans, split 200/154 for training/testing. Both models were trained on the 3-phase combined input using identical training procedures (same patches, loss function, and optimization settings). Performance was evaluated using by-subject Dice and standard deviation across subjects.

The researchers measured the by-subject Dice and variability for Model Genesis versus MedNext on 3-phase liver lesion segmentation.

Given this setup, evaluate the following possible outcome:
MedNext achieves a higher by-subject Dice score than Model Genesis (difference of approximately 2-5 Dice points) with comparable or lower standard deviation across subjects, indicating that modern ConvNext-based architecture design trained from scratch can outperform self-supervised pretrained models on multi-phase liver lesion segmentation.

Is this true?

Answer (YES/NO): YES